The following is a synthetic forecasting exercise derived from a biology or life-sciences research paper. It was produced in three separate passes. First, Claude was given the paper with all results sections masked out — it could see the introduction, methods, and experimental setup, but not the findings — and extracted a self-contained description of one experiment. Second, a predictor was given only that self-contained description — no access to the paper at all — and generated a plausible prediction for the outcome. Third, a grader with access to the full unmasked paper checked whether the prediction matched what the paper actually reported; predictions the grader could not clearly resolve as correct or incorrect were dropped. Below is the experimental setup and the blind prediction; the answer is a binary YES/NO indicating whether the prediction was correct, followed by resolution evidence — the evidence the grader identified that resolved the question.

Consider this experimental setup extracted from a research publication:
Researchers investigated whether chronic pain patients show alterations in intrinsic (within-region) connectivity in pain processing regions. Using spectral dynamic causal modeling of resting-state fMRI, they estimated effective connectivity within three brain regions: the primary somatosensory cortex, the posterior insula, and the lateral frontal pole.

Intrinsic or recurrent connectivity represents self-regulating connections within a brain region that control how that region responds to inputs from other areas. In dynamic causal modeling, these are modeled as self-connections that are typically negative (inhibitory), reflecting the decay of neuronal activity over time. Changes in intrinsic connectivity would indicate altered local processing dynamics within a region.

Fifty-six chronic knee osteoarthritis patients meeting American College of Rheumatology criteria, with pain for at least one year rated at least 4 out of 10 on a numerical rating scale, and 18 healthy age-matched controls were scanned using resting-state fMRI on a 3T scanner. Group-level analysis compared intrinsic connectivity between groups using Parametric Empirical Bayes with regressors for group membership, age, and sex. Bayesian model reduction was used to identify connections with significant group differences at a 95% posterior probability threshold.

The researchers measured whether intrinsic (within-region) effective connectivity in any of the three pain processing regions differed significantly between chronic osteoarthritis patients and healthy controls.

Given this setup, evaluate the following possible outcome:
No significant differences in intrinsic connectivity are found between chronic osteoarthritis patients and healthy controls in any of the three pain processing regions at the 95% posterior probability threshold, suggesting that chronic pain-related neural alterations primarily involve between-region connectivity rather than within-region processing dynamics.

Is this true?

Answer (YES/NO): NO